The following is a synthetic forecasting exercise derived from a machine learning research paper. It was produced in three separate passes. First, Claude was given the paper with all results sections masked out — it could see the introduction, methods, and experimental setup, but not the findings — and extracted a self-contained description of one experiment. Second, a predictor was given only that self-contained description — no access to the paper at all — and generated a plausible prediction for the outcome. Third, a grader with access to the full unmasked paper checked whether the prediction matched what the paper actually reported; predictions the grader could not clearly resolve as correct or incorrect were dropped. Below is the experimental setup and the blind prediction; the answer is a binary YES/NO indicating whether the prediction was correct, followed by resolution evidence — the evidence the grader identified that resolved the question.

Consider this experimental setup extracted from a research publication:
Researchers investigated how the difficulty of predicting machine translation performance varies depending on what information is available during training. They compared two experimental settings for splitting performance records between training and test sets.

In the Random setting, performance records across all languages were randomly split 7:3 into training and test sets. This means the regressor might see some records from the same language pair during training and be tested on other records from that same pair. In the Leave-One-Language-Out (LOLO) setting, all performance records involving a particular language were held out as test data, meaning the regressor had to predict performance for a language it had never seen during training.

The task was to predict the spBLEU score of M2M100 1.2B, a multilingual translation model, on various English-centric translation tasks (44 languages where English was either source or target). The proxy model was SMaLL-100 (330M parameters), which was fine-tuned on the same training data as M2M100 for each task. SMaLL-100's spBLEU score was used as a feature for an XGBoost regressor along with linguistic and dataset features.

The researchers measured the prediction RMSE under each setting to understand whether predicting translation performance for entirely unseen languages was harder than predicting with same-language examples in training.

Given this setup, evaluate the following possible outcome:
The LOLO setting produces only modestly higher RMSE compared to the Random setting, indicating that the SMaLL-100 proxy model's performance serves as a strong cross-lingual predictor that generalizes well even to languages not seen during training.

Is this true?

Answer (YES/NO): YES